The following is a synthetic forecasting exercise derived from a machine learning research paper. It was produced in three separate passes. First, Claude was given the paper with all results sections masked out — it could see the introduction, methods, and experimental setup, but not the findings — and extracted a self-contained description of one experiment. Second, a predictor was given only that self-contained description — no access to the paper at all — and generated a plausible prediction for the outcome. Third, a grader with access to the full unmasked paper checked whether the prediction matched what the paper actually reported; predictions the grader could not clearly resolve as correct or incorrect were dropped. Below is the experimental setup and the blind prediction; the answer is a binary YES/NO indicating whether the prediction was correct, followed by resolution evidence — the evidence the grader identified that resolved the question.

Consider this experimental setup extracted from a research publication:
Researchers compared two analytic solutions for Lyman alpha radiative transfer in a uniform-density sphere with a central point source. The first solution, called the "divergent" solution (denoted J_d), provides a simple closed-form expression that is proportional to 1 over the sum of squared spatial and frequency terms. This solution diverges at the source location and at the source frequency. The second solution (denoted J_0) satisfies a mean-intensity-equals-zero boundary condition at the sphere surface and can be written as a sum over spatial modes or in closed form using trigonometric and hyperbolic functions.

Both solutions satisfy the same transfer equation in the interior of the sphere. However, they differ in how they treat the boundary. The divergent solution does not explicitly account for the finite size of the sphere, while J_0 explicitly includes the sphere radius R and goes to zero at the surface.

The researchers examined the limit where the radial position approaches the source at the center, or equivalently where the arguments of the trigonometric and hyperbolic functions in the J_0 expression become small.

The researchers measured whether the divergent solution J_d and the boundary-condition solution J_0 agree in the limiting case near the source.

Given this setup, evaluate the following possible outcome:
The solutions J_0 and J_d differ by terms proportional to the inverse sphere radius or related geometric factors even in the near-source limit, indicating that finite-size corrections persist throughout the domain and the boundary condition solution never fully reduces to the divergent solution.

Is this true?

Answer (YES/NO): NO